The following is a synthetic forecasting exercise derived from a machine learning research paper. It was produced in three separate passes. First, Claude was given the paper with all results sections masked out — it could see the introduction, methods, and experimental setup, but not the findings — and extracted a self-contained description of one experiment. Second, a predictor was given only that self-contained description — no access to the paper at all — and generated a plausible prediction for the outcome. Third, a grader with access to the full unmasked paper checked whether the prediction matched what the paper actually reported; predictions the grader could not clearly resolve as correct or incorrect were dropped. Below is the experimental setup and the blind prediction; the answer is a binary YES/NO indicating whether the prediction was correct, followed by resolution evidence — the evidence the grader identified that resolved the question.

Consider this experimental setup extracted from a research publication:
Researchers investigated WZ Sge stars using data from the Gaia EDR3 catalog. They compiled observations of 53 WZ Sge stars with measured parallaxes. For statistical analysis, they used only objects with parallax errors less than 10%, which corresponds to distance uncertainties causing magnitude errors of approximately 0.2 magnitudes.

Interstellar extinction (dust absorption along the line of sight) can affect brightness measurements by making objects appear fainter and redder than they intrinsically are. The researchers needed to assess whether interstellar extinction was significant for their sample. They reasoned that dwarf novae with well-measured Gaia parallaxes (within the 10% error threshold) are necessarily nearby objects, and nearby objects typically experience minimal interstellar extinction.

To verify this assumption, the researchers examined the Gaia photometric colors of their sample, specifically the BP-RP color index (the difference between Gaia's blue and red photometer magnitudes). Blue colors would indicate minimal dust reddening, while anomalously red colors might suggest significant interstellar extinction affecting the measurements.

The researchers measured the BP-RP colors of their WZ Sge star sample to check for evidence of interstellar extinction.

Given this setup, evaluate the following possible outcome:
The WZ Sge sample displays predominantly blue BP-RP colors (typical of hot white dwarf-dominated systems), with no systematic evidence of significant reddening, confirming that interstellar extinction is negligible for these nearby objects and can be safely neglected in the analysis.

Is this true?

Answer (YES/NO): YES